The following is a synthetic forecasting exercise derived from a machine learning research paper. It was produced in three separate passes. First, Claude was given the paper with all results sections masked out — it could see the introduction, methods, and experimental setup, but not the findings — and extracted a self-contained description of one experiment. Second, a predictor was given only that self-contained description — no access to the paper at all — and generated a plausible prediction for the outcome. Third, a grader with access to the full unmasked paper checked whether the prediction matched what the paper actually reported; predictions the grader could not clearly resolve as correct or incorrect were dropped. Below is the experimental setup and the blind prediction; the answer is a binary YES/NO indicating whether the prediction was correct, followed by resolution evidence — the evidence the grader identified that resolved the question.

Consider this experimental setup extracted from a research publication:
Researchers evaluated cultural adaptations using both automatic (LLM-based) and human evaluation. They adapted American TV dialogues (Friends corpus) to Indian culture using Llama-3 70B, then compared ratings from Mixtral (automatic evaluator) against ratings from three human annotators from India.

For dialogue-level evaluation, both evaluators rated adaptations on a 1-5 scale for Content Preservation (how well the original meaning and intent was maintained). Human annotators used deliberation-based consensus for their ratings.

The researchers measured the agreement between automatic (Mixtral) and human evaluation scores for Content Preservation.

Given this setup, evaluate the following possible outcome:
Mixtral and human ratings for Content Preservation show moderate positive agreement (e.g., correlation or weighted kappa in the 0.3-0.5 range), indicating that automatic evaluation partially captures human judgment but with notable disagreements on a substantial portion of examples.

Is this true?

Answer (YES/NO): NO